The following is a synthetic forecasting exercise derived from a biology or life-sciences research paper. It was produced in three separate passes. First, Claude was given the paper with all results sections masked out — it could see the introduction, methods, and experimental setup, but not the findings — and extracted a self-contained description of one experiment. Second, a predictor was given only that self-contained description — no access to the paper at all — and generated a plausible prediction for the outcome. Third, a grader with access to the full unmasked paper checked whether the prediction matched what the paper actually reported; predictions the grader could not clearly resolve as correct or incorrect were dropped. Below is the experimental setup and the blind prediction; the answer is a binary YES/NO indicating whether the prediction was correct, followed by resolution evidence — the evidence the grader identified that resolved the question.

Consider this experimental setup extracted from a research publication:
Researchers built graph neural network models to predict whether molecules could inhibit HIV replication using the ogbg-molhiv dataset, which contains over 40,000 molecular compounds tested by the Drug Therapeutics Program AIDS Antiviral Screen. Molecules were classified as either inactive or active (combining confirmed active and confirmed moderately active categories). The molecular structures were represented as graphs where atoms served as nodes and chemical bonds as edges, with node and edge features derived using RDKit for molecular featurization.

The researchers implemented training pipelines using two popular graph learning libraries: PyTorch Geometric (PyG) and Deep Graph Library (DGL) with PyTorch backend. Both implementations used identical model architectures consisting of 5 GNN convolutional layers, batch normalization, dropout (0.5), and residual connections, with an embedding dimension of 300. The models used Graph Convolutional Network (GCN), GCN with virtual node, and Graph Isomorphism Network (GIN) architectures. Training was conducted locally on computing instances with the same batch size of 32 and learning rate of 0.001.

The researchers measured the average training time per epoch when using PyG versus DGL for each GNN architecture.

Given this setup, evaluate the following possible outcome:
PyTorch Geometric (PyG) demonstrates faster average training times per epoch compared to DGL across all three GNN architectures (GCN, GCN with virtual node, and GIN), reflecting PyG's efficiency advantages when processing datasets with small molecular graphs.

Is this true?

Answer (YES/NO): YES